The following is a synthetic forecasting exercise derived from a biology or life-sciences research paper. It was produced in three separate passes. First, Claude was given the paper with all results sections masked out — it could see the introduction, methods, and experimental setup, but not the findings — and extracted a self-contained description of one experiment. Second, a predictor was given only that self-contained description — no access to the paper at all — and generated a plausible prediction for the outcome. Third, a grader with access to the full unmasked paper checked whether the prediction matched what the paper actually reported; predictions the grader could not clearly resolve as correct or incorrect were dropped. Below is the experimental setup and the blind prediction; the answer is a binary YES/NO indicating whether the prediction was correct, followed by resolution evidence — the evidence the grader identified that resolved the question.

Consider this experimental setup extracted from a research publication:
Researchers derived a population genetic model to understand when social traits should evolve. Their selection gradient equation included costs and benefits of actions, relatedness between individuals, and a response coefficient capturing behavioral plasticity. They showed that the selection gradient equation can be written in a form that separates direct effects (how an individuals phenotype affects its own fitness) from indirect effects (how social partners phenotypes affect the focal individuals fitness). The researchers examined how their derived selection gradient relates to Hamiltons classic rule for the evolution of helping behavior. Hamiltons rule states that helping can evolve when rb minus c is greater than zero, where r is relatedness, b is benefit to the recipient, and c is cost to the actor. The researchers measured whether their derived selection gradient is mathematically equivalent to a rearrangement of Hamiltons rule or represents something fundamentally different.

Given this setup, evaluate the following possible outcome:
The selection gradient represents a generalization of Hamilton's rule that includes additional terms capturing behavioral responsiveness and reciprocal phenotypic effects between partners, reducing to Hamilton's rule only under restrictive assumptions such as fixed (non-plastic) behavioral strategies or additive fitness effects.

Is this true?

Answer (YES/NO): YES